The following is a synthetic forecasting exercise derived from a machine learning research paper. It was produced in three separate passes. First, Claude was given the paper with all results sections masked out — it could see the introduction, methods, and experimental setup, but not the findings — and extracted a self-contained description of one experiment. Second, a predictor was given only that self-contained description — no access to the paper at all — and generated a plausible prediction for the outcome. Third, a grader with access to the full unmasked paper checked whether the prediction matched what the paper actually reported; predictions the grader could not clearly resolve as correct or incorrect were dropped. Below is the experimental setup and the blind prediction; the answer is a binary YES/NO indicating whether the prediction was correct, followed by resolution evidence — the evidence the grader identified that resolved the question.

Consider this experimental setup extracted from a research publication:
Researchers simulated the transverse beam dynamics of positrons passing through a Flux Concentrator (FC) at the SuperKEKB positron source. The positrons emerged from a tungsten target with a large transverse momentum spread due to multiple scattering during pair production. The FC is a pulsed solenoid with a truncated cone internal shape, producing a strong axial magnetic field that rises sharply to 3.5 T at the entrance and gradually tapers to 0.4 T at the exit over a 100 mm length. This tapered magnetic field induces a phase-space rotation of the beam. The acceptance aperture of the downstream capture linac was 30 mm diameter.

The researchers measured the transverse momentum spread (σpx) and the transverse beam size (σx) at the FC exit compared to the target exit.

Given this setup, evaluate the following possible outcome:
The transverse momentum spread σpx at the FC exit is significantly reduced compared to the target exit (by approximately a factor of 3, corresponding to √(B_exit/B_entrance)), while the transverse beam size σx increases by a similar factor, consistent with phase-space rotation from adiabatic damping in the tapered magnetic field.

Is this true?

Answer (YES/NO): NO